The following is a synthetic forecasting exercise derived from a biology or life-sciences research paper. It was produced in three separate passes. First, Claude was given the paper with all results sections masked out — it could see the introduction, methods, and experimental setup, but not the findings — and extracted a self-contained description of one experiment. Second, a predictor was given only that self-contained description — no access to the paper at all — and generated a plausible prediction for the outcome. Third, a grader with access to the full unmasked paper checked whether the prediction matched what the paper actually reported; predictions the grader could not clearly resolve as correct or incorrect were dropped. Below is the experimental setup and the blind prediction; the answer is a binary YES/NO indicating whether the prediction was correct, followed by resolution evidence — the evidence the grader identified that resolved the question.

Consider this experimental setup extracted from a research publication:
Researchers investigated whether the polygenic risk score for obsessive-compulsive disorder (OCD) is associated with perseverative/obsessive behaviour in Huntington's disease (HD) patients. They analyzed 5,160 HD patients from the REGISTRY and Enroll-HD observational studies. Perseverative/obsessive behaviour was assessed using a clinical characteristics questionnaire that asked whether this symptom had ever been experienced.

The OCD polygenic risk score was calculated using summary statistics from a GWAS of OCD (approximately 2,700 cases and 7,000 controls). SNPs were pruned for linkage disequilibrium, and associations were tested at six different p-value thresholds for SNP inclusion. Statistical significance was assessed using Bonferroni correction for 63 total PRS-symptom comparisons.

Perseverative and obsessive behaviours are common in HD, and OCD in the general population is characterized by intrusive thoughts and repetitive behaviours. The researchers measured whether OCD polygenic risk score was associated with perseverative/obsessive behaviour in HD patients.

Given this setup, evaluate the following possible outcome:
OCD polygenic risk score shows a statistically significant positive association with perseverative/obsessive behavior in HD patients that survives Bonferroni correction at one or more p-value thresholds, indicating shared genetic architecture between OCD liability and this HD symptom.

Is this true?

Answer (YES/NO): NO